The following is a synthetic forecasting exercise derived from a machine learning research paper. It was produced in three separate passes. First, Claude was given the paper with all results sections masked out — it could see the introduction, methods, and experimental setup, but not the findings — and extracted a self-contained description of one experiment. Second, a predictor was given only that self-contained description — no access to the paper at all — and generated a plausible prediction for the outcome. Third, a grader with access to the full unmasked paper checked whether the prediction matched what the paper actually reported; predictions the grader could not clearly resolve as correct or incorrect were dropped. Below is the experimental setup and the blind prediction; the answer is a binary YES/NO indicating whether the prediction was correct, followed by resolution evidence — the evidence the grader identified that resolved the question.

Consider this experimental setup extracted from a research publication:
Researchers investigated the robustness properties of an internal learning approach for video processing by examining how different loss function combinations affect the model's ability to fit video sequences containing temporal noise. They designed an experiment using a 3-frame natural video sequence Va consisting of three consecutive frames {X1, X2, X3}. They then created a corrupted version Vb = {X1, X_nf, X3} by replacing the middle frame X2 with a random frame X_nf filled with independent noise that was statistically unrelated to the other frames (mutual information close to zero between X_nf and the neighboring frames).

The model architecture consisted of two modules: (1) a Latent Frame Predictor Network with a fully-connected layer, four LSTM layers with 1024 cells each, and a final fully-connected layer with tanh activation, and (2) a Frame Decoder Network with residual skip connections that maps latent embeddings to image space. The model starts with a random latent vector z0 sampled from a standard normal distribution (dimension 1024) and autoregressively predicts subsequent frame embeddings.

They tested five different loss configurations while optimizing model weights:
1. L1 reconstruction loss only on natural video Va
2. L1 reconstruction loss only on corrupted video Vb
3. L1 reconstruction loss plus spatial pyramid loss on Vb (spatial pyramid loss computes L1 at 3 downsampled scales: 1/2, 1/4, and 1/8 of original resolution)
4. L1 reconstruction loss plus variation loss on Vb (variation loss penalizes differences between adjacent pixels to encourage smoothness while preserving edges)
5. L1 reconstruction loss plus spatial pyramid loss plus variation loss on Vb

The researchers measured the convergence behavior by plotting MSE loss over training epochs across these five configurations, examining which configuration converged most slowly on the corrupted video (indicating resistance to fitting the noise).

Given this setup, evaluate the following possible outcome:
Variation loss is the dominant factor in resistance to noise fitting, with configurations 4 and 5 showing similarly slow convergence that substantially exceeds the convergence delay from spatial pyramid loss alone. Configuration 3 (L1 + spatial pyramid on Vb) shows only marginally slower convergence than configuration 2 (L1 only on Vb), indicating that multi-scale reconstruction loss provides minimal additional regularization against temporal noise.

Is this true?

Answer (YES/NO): NO